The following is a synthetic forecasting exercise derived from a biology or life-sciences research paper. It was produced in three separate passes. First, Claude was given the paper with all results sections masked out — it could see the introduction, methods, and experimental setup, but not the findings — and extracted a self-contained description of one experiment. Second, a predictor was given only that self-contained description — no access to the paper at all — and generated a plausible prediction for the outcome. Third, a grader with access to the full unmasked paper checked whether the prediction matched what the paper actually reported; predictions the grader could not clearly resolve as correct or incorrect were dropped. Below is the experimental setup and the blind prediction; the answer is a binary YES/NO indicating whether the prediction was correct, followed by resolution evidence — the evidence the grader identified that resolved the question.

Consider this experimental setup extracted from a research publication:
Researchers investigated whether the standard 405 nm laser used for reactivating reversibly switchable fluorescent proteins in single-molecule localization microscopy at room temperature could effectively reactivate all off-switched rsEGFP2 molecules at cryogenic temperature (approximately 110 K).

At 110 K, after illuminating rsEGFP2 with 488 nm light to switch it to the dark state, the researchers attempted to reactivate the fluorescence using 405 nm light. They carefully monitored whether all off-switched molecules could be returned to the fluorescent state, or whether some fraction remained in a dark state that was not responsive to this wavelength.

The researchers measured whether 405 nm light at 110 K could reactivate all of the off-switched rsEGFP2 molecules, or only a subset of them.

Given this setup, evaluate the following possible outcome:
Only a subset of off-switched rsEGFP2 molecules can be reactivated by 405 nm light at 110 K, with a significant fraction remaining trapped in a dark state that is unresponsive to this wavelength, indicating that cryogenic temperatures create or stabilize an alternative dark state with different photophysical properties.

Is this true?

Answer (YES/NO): YES